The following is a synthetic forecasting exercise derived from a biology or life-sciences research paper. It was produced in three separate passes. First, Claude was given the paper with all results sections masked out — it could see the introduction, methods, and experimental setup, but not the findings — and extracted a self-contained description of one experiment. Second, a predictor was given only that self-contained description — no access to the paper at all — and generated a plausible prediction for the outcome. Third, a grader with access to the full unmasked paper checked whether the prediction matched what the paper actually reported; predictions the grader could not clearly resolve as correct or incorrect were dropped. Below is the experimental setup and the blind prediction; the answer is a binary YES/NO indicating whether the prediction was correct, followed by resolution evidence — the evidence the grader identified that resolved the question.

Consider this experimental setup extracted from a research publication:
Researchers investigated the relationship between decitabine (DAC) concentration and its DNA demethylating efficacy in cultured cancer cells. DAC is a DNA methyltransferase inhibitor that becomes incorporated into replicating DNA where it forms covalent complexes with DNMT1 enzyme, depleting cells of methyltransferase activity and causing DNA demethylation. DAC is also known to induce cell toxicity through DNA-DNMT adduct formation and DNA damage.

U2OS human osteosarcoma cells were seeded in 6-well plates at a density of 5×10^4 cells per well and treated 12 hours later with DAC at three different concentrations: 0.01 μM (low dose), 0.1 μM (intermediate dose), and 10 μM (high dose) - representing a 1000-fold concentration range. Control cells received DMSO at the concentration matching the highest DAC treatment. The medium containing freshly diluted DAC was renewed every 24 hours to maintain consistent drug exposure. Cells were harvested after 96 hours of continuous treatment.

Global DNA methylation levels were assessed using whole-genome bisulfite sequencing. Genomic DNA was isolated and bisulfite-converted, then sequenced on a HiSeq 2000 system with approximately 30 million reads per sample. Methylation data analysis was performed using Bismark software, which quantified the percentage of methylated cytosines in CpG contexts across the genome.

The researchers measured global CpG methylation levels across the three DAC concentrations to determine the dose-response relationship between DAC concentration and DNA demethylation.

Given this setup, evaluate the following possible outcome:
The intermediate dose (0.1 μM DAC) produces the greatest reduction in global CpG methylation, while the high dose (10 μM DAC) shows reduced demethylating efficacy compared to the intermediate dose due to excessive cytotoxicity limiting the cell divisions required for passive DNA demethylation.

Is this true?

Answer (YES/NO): YES